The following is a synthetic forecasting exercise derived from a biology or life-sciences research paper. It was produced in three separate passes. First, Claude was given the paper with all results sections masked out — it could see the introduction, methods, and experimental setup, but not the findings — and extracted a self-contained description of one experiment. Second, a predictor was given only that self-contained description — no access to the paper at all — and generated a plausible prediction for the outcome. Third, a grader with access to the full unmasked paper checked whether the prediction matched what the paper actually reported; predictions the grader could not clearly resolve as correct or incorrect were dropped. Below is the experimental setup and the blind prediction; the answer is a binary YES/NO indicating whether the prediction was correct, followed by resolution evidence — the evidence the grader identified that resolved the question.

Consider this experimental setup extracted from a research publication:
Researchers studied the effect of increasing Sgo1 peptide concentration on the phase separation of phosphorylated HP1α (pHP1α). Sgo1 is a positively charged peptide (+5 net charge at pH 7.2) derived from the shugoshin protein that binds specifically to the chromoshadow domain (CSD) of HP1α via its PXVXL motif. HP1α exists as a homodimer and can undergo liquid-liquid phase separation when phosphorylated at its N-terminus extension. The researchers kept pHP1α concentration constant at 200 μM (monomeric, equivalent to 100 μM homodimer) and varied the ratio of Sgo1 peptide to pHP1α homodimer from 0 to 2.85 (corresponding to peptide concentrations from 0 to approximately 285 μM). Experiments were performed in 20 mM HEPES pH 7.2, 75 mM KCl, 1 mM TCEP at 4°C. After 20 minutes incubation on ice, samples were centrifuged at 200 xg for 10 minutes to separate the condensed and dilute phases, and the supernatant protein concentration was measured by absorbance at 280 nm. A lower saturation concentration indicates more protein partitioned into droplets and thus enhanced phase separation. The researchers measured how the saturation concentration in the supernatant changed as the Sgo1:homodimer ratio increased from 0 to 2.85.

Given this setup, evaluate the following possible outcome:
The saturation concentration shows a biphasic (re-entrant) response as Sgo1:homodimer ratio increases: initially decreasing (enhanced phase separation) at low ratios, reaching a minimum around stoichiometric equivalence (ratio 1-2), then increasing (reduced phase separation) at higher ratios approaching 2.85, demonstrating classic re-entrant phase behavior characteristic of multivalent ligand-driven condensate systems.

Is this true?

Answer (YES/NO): NO